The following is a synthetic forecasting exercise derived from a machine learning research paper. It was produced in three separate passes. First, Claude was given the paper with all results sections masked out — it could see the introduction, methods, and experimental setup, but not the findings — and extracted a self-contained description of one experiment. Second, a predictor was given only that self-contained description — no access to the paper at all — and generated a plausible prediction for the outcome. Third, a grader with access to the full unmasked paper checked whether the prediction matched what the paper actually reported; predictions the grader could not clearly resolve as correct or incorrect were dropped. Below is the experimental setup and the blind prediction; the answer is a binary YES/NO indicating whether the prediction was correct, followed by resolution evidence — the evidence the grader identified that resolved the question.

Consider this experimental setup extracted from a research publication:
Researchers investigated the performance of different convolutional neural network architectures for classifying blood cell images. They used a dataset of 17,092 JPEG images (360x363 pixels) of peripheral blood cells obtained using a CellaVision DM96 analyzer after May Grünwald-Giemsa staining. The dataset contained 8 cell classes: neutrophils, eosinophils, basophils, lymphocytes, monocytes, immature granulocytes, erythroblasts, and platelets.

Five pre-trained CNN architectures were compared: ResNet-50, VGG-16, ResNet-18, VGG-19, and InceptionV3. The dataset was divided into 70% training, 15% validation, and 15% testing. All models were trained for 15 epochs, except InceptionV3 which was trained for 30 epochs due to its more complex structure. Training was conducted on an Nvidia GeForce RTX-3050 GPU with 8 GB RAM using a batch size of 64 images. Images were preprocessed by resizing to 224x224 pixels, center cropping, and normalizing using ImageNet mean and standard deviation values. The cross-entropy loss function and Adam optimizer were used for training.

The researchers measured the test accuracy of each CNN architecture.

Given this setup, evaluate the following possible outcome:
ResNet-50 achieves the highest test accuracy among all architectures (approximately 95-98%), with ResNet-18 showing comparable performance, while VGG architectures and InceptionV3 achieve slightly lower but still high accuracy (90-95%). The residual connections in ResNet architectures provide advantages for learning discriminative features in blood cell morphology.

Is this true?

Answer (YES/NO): NO